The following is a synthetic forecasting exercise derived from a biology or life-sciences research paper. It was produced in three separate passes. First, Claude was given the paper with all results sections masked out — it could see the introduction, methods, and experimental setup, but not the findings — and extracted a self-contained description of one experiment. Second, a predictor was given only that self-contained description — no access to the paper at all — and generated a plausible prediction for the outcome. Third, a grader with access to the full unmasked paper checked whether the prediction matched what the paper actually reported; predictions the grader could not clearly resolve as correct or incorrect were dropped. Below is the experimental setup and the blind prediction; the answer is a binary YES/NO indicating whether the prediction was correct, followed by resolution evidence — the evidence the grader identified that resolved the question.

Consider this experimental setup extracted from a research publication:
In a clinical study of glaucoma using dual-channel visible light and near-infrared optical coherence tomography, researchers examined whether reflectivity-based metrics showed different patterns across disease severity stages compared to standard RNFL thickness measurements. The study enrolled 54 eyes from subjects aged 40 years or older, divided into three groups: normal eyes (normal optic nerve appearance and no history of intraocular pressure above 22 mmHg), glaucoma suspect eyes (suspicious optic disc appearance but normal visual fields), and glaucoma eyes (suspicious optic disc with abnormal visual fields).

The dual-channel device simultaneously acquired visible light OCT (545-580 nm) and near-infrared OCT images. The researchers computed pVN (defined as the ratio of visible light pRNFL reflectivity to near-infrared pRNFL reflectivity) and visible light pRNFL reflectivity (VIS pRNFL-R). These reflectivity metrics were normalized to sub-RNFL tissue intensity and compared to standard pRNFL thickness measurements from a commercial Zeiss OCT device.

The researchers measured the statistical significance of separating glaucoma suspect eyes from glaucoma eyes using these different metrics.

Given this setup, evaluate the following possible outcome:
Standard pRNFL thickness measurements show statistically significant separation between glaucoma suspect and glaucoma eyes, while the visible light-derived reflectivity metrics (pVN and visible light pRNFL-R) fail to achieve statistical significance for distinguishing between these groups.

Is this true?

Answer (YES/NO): NO